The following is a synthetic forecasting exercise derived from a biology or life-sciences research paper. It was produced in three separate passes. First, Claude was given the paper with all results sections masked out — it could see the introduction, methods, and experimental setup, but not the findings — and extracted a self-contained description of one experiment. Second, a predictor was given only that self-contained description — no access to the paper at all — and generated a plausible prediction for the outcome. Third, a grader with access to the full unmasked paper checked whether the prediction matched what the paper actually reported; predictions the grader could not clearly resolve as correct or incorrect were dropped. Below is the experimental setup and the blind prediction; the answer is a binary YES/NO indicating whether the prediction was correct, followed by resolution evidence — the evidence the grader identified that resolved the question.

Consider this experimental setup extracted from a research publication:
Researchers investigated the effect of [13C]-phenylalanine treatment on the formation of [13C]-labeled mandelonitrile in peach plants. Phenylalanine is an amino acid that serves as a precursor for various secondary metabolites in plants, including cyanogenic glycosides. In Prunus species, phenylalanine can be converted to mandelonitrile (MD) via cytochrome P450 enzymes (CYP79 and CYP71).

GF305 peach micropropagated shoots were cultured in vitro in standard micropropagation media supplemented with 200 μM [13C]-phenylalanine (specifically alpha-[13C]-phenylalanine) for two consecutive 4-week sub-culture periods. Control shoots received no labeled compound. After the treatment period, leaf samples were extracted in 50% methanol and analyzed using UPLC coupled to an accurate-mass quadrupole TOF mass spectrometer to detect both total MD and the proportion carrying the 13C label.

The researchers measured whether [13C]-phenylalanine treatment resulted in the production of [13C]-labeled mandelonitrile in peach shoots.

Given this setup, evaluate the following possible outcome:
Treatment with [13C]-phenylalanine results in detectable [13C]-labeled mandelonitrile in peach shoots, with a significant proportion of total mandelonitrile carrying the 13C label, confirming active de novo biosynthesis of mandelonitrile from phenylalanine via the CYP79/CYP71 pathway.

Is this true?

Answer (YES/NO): NO